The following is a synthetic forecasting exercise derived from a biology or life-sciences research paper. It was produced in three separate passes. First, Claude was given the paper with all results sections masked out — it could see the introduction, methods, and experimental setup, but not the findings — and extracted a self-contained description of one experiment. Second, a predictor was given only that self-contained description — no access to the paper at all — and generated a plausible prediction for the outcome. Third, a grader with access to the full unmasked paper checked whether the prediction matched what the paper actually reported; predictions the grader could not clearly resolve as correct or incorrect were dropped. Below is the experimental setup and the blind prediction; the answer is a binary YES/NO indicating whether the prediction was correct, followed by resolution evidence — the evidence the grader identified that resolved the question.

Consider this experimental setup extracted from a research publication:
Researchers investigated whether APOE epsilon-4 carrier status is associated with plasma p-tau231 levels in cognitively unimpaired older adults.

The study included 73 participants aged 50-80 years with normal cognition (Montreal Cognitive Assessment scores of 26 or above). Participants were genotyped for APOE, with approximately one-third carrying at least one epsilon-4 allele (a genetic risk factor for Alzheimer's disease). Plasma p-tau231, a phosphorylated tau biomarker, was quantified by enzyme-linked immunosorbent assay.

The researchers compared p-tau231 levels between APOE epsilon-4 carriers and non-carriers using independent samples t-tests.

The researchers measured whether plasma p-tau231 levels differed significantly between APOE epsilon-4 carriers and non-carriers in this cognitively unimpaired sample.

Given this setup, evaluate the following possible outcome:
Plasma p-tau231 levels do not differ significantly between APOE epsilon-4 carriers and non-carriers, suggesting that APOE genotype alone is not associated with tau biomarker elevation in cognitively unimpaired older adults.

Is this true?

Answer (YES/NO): YES